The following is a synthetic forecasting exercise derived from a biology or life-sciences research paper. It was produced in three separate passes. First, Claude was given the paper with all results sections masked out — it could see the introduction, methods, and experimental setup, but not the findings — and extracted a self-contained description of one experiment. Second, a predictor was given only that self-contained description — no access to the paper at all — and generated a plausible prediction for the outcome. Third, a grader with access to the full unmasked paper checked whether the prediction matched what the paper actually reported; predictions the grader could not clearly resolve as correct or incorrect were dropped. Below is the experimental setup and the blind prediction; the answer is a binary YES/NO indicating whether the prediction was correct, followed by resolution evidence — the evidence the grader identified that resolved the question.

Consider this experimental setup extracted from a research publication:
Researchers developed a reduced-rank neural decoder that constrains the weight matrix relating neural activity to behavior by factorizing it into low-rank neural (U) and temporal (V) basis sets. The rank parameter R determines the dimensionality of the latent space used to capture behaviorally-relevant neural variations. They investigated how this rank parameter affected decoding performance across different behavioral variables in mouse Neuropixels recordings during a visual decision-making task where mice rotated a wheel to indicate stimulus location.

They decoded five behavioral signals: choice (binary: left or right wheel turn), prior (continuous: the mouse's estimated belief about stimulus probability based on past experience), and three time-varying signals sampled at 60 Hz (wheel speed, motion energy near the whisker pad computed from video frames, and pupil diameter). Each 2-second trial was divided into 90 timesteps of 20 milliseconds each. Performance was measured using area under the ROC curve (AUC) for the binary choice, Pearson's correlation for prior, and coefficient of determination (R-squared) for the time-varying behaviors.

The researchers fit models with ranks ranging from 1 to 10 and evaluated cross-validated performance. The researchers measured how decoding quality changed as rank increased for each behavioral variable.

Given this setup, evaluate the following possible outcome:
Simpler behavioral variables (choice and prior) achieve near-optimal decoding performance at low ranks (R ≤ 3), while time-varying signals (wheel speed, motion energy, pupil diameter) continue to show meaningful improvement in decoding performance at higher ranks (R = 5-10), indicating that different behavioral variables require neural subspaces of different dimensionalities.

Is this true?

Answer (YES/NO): NO